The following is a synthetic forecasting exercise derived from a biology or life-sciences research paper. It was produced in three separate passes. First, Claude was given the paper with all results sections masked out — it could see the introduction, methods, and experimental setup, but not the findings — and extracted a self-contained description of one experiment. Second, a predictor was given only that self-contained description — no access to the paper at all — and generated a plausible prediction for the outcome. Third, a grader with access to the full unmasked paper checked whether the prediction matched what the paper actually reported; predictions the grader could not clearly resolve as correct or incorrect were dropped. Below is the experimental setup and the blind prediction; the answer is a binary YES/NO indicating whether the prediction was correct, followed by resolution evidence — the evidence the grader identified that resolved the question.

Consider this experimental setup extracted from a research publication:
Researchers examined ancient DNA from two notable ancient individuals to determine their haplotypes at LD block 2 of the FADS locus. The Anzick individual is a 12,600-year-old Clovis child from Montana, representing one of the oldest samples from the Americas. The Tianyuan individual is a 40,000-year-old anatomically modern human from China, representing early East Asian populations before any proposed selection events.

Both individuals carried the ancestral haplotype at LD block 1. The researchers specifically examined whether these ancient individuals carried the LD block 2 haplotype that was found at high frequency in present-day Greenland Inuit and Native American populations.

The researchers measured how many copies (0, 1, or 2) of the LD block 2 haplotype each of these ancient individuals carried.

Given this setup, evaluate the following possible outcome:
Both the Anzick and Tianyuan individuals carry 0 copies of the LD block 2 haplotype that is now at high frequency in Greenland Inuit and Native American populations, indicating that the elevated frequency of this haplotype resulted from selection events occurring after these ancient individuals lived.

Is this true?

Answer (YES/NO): NO